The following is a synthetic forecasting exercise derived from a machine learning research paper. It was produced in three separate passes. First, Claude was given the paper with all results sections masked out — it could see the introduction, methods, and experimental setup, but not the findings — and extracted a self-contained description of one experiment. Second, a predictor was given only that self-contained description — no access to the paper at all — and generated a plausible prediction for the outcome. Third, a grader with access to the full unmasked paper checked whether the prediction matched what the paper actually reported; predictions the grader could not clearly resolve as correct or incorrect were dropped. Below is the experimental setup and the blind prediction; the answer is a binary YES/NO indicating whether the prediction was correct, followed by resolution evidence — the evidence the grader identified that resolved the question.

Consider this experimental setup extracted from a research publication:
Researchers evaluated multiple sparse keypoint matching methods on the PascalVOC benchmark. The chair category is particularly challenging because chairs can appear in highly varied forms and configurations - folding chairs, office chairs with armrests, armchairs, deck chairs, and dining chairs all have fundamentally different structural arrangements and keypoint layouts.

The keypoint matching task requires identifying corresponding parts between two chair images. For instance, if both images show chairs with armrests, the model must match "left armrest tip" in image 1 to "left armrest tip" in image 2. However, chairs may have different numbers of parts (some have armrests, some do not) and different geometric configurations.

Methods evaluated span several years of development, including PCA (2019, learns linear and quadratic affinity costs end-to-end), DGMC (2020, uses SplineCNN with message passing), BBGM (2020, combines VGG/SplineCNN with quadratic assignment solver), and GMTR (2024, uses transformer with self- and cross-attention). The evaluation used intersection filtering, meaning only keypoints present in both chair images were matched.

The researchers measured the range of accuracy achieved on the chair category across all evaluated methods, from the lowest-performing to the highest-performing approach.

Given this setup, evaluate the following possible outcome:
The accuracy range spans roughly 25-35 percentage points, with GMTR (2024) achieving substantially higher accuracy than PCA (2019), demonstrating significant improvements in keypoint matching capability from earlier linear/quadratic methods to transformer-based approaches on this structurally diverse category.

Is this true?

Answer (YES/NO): NO